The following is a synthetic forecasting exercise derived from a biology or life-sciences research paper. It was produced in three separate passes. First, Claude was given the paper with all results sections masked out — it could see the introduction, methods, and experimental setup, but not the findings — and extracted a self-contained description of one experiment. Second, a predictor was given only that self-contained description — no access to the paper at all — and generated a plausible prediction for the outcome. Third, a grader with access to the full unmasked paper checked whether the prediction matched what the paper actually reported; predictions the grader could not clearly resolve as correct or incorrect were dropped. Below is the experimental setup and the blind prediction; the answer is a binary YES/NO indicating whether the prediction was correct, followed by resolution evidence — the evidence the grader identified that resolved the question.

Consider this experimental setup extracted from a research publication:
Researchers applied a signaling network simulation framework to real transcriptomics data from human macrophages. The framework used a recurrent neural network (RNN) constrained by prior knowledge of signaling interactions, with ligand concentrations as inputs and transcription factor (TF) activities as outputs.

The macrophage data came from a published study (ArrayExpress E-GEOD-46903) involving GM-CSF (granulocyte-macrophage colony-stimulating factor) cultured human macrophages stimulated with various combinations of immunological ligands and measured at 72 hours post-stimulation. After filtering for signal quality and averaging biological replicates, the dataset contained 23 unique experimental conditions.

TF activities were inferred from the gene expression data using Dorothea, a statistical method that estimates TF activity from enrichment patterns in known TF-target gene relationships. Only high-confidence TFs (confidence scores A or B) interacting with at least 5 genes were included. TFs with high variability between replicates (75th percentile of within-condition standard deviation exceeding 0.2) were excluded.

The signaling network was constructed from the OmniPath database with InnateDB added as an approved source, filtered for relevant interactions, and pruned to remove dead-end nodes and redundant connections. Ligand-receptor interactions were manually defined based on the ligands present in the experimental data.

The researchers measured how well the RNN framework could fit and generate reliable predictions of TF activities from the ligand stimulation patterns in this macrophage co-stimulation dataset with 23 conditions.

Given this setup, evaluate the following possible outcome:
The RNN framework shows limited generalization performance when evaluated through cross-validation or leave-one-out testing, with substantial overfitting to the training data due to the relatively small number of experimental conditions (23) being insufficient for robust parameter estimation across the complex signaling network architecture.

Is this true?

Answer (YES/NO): NO